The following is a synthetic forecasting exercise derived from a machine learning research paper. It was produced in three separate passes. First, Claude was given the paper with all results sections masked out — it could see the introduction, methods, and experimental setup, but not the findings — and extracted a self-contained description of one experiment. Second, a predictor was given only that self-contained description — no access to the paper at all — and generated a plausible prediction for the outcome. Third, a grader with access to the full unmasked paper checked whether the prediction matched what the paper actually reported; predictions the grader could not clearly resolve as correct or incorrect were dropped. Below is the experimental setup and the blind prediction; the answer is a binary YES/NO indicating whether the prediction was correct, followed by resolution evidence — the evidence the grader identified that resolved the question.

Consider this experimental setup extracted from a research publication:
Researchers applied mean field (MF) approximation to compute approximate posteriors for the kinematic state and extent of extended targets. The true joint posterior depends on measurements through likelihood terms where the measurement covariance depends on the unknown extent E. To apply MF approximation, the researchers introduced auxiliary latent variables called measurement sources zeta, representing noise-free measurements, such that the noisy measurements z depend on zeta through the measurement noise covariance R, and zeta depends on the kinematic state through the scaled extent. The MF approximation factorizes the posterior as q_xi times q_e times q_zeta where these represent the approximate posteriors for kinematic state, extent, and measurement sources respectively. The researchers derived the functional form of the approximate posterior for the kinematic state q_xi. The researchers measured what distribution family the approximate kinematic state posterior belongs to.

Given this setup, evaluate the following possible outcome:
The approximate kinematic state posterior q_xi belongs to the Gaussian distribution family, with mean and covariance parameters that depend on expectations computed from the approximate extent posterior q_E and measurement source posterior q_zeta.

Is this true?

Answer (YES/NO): YES